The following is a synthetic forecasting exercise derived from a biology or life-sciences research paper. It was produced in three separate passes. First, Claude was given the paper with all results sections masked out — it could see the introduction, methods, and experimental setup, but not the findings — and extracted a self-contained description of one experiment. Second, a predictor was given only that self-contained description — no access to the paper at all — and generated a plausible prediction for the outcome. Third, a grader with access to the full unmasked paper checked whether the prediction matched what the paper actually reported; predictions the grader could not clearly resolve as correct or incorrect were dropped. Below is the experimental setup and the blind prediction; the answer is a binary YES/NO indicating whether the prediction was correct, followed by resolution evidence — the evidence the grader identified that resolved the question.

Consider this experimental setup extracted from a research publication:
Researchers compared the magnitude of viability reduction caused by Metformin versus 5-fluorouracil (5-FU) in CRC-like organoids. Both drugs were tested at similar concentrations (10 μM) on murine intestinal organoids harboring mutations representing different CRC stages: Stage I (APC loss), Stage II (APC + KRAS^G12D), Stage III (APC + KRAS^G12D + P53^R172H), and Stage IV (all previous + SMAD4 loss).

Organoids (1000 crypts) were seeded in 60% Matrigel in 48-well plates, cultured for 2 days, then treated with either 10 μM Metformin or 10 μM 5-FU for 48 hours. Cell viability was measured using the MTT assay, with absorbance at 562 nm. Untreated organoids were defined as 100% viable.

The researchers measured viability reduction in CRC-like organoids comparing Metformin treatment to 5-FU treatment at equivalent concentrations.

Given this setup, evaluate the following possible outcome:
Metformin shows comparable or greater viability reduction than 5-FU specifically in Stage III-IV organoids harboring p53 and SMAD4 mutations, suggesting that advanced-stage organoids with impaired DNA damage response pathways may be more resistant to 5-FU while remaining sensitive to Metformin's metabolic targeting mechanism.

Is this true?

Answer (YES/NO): NO